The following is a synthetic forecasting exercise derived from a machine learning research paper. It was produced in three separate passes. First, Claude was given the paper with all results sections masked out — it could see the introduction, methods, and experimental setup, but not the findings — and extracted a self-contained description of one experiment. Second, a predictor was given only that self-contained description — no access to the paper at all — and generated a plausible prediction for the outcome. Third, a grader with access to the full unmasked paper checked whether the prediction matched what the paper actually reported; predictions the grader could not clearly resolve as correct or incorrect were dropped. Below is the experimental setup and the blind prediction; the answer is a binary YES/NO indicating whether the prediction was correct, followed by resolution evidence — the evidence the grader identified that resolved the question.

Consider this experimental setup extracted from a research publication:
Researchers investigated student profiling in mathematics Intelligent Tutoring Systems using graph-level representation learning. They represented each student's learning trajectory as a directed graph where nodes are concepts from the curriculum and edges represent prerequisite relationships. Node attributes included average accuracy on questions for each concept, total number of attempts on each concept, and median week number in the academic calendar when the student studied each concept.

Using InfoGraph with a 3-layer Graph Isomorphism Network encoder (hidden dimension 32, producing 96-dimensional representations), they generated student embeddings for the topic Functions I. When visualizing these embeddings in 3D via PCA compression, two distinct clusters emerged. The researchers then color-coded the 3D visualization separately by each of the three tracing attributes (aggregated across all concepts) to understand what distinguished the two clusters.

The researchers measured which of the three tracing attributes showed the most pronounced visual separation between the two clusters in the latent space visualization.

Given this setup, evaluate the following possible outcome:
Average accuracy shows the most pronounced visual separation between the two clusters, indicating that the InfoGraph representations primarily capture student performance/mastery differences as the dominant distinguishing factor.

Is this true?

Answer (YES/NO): NO